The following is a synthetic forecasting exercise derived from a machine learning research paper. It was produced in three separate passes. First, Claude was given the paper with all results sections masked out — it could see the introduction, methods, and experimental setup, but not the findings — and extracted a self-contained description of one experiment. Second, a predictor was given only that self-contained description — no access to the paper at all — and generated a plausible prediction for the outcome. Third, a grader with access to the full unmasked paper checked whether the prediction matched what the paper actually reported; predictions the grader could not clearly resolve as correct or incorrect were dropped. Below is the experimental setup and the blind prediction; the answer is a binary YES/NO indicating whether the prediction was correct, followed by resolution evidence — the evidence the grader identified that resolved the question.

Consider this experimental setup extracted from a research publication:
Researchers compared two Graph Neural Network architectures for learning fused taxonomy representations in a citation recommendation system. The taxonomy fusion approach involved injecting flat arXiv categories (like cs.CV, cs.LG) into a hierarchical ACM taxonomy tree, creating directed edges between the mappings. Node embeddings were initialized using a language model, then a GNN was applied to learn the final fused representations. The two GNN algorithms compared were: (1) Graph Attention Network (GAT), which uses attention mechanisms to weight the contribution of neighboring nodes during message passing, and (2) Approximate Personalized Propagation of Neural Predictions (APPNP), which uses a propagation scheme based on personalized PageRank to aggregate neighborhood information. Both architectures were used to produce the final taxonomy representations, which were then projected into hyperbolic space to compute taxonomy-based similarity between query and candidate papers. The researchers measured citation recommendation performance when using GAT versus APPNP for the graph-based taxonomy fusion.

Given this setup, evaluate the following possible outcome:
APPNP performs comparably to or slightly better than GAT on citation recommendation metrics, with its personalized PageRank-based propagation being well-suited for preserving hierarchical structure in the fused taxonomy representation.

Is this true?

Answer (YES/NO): YES